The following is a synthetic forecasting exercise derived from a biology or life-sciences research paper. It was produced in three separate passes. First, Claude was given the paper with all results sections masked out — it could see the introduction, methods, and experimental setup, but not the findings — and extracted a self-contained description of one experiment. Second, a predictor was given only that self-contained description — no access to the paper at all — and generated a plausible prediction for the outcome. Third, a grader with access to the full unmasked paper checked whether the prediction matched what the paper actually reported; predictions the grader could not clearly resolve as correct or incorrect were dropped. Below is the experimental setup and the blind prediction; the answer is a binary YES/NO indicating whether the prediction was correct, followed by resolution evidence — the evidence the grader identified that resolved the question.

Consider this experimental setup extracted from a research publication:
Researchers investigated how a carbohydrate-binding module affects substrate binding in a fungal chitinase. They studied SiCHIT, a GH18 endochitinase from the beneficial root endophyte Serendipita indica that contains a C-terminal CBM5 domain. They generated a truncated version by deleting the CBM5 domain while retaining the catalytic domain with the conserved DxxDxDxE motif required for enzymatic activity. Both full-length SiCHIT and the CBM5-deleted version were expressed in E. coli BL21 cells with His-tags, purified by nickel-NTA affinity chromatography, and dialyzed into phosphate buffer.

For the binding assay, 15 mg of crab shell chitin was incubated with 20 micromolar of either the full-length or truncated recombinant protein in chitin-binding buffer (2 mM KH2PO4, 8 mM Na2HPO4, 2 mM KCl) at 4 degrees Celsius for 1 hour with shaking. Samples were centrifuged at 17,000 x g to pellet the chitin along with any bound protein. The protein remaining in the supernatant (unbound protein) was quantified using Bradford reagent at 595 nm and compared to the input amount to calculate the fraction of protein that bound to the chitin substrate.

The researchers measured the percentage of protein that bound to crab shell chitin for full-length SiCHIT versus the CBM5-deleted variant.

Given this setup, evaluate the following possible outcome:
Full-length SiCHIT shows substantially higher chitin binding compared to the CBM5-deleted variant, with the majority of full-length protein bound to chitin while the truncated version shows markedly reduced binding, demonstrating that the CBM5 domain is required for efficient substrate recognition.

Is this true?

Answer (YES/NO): YES